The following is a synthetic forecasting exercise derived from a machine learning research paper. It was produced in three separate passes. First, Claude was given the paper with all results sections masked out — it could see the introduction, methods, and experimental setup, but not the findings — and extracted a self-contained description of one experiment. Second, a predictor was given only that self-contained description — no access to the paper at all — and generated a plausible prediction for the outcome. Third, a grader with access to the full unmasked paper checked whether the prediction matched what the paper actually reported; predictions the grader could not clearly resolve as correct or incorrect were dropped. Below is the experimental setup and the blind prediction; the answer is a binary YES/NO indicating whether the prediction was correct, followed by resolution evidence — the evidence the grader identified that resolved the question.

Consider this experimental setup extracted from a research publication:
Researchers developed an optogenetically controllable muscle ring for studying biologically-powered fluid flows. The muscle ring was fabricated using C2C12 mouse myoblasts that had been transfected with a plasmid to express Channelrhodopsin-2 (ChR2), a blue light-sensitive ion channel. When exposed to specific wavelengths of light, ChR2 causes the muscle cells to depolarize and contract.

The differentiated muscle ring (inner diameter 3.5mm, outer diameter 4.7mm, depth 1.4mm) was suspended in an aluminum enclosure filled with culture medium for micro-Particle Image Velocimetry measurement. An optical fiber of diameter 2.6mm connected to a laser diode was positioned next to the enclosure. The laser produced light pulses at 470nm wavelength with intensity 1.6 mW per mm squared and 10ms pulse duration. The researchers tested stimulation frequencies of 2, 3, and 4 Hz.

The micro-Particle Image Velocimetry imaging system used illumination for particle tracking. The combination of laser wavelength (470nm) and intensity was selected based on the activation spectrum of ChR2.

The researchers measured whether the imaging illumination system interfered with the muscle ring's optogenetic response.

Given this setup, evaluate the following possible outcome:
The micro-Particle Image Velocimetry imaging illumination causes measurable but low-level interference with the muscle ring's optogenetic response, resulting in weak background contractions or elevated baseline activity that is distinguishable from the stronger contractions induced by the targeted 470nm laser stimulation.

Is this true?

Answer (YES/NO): NO